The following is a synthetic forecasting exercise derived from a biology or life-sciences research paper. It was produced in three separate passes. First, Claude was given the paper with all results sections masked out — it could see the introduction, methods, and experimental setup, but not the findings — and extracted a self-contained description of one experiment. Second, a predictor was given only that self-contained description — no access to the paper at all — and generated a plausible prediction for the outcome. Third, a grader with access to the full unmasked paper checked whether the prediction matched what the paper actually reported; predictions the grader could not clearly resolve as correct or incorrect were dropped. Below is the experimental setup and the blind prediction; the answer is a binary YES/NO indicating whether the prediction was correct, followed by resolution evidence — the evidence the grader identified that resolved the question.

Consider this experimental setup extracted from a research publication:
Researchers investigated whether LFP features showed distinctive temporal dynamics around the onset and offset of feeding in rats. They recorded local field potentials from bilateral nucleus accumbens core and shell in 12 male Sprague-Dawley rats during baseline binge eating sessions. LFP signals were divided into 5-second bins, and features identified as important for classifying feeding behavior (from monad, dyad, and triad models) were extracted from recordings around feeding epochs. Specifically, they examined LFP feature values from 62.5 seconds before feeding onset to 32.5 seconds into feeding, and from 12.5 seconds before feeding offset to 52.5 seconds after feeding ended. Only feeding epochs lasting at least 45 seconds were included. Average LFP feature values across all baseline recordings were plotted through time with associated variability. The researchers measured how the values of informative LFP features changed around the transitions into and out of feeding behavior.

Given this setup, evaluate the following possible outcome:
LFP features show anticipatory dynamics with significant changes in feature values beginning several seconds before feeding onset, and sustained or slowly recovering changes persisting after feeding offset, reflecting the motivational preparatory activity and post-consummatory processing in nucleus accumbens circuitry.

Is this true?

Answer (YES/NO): YES